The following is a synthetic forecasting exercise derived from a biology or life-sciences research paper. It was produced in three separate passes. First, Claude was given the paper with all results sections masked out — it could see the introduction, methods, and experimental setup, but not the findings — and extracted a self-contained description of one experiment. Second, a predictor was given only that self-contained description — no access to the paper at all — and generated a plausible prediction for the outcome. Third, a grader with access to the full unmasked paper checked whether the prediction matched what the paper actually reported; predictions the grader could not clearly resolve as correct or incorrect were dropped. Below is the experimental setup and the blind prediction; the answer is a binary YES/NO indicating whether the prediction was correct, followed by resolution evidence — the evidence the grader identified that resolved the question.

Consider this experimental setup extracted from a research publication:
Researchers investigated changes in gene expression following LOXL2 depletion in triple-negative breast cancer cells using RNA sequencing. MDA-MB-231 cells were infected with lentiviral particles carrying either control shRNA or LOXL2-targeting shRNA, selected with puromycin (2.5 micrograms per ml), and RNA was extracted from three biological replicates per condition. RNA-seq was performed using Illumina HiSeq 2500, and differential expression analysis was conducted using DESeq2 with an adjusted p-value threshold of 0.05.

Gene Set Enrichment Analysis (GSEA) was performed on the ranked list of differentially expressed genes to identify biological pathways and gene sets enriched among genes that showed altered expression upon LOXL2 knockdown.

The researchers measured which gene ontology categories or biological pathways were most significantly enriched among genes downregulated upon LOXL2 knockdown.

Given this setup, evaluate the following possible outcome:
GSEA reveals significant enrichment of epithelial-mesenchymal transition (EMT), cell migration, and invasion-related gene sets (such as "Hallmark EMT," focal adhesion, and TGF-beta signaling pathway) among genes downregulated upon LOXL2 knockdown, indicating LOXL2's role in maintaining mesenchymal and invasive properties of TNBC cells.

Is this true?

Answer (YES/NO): NO